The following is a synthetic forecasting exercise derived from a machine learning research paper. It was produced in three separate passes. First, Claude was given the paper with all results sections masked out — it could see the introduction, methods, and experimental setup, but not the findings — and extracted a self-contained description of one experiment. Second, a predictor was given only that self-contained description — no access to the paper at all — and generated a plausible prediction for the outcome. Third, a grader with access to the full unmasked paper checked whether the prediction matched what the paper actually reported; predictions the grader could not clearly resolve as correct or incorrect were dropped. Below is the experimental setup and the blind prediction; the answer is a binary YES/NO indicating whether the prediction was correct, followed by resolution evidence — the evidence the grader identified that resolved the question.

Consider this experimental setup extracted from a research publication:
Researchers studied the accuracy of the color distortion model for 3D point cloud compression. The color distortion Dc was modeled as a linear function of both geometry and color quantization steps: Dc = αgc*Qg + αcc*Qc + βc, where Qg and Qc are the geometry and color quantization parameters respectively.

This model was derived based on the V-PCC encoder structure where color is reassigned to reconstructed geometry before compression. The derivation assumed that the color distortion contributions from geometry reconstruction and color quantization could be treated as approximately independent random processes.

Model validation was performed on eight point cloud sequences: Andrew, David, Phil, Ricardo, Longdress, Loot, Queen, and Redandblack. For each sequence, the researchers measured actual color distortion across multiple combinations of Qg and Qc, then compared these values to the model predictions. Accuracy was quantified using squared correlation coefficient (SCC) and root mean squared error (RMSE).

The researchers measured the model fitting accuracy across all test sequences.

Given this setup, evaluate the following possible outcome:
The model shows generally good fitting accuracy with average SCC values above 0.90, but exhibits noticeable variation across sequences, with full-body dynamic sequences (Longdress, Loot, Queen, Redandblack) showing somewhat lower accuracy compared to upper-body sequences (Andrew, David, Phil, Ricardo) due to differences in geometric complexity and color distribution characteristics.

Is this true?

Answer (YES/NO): NO